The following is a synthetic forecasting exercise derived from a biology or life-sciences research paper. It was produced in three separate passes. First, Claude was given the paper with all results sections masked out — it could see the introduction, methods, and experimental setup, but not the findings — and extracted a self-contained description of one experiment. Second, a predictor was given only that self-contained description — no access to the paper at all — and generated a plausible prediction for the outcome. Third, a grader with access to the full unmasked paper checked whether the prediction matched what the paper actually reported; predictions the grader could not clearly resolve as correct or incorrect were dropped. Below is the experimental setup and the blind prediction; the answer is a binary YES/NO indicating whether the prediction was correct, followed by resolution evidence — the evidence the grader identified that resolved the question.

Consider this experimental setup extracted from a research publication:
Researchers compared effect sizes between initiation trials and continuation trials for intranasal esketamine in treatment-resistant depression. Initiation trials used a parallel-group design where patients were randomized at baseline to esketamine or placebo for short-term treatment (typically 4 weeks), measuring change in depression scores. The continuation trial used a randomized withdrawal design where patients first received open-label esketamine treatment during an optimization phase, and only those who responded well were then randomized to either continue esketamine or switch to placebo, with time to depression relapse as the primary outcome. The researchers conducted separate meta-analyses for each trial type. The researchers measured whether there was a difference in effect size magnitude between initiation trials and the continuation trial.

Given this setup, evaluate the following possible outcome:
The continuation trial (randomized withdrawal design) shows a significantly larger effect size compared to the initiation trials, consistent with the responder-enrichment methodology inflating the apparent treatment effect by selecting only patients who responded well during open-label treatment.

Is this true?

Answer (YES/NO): YES